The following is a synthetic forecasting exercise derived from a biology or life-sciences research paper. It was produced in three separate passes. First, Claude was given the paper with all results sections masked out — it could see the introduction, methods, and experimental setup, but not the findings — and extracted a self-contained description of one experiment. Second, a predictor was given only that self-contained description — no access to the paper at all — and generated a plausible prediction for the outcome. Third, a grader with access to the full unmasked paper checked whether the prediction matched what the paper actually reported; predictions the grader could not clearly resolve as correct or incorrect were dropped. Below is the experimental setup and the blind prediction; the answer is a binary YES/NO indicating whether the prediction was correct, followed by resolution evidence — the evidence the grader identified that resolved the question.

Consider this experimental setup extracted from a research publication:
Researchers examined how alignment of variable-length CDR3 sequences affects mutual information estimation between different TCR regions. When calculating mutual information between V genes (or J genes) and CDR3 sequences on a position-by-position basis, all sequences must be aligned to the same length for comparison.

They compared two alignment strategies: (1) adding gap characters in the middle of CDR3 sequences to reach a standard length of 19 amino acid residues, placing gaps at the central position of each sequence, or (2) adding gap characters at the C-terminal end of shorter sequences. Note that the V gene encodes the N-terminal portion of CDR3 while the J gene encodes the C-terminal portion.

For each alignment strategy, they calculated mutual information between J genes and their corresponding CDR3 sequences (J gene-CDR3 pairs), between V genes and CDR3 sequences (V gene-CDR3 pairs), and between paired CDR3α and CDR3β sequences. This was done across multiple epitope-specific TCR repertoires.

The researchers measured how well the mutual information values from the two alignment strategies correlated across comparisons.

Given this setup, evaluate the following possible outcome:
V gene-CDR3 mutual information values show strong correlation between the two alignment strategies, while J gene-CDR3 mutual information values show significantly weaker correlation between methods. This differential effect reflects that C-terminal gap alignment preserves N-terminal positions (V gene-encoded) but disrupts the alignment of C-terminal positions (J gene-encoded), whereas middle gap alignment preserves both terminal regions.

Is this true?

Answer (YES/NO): YES